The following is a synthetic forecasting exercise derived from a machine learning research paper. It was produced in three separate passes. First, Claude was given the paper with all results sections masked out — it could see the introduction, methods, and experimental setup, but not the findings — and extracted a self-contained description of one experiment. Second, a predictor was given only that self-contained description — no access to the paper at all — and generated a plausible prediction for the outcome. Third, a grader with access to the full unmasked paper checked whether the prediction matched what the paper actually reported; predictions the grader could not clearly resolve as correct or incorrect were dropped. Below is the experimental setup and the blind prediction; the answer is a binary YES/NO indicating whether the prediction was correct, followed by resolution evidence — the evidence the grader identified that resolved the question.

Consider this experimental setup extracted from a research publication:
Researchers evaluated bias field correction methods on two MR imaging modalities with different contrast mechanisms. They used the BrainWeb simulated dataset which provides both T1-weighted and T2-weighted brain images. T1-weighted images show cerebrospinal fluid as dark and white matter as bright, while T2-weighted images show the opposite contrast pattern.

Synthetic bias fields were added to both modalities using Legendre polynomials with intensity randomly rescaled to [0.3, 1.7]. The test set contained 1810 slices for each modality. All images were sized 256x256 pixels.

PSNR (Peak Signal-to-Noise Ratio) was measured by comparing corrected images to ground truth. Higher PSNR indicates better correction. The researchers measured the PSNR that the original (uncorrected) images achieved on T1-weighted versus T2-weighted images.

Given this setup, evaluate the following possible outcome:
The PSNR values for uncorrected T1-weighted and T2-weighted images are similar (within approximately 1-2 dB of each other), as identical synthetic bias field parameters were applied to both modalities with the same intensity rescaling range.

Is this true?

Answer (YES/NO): NO